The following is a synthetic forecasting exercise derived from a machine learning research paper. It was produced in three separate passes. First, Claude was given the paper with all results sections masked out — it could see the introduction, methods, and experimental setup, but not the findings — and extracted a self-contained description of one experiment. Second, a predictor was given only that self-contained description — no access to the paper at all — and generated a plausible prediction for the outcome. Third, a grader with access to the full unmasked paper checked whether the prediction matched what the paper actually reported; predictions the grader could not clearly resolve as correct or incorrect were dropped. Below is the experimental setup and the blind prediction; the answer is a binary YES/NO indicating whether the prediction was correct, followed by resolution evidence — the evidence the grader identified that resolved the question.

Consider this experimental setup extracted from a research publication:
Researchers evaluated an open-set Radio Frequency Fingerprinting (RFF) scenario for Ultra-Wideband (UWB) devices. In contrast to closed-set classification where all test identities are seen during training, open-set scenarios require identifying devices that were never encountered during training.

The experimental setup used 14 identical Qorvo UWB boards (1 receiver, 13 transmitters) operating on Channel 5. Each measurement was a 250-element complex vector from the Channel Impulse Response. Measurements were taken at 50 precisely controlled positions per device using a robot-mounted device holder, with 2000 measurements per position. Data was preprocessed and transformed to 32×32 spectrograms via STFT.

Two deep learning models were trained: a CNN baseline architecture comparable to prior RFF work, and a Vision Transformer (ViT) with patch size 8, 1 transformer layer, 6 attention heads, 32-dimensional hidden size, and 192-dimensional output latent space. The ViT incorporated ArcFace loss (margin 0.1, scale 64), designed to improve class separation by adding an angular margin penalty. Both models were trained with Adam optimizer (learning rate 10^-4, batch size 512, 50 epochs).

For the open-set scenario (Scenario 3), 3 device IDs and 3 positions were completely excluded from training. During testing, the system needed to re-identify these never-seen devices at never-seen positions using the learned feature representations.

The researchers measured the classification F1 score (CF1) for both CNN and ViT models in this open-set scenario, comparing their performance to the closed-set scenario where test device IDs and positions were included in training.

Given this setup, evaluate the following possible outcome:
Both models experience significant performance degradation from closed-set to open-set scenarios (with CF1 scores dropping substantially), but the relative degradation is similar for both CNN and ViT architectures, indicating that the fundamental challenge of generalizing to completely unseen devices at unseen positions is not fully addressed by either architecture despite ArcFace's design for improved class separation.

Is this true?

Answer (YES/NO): NO